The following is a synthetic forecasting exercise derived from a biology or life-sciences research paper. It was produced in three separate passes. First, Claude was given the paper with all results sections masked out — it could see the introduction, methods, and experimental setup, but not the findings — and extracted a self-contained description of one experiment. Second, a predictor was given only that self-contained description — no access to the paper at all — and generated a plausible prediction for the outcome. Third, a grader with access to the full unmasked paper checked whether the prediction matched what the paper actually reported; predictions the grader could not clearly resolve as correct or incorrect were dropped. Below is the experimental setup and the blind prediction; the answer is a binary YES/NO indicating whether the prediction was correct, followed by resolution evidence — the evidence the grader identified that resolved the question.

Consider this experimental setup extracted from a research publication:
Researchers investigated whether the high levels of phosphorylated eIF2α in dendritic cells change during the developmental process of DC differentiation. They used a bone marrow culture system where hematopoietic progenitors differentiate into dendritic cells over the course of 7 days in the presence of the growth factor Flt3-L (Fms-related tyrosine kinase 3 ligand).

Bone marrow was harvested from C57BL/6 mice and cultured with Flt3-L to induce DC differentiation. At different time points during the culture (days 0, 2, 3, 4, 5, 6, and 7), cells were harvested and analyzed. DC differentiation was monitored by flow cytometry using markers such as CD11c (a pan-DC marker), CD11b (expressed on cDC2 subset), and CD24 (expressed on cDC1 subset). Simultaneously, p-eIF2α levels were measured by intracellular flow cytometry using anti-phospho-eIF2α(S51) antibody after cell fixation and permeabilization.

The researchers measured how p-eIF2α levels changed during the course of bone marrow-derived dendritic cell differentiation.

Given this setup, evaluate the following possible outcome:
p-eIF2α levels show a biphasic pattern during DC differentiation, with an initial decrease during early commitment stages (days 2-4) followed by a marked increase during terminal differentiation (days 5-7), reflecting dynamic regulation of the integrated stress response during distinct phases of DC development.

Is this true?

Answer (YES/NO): NO